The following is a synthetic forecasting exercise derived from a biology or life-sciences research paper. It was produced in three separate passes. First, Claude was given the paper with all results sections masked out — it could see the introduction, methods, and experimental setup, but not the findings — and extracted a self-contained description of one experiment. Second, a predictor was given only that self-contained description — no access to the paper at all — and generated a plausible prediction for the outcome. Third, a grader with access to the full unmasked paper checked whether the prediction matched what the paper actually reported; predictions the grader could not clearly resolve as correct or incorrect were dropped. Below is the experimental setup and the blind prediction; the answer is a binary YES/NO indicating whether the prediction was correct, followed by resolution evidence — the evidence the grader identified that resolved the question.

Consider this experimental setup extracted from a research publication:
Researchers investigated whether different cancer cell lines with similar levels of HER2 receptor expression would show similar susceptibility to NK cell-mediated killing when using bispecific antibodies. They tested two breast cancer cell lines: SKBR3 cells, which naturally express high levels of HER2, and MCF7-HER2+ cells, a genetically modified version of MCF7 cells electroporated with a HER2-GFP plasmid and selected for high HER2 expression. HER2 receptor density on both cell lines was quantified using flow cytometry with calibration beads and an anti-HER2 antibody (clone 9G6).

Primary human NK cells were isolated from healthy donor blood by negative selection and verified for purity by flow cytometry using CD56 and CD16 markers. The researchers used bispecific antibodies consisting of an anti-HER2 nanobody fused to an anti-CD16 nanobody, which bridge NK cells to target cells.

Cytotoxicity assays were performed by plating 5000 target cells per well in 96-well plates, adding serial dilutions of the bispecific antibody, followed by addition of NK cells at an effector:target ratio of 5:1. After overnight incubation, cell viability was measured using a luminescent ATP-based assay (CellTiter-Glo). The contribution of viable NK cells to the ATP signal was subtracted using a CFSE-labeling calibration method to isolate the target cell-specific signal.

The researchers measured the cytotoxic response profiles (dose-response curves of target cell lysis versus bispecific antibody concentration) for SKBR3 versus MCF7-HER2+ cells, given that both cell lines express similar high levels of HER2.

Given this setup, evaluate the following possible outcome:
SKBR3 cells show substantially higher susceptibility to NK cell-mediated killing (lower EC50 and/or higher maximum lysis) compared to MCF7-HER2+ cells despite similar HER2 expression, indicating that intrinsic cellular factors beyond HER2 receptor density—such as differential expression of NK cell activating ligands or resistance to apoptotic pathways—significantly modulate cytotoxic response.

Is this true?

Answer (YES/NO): NO